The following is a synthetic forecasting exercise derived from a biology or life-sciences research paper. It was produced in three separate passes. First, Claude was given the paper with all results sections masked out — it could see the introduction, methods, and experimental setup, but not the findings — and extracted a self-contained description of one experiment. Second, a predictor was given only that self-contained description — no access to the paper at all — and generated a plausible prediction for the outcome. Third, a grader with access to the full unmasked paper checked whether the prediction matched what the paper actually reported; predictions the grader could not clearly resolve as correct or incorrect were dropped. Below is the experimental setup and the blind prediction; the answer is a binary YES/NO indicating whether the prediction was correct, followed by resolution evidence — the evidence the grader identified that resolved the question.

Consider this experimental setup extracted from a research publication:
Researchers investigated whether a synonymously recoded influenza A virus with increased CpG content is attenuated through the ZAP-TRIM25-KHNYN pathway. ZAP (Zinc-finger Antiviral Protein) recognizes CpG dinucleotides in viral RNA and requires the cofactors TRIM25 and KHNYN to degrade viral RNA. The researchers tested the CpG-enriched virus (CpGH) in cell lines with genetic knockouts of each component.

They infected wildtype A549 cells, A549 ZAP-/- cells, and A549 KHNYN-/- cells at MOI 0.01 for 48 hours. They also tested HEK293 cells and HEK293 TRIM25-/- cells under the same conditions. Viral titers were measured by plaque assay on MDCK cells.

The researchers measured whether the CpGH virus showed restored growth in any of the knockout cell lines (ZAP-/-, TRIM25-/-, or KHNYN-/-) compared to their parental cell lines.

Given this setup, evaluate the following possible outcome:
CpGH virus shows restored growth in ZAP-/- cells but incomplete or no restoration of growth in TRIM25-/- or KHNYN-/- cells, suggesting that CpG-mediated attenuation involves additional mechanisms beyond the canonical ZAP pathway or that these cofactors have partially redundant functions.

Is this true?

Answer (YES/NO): NO